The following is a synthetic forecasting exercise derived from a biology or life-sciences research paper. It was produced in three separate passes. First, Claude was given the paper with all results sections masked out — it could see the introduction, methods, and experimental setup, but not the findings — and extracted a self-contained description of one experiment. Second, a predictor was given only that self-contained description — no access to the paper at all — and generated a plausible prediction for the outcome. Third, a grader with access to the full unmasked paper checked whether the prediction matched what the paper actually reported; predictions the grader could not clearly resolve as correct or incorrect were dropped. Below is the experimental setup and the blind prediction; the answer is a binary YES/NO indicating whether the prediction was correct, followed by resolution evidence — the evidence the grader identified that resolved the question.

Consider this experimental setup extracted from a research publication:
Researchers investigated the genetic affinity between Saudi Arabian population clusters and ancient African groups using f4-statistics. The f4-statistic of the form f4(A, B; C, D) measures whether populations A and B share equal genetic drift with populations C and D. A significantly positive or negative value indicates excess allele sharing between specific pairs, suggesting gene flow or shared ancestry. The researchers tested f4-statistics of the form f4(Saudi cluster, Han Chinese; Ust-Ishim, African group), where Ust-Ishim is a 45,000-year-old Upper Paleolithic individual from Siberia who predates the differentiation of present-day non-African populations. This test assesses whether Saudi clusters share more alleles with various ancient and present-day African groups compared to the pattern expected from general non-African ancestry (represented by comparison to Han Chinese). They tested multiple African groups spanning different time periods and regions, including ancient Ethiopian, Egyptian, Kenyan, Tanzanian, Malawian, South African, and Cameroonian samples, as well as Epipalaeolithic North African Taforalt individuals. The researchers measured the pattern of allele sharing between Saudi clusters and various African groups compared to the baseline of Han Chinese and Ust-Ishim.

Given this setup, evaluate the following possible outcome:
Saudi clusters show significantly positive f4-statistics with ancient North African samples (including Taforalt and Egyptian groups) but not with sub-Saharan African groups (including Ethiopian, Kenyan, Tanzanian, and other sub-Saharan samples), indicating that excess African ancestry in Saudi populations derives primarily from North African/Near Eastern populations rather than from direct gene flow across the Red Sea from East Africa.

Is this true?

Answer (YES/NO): NO